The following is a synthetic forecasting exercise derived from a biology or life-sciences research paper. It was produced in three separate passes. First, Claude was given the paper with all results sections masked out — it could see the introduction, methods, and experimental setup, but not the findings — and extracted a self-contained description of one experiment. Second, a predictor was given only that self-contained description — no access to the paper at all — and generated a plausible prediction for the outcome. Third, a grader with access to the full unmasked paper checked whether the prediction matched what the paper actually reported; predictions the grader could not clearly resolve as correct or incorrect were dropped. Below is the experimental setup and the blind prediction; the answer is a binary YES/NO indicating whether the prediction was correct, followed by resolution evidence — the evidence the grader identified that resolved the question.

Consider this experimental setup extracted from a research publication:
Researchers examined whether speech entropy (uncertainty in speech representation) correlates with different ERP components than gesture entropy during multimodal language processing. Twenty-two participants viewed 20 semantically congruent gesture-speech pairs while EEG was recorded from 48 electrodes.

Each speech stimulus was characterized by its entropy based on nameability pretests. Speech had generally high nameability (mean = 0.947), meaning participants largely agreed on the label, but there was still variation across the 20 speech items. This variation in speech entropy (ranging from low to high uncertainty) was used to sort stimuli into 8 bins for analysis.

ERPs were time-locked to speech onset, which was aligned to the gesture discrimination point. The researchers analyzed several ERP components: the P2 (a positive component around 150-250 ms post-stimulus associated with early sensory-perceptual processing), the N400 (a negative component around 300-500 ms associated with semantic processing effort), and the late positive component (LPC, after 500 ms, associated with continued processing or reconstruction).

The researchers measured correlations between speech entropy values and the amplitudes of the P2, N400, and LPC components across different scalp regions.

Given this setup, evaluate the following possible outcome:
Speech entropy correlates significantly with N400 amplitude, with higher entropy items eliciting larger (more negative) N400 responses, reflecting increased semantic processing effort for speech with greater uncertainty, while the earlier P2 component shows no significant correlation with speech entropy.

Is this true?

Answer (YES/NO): NO